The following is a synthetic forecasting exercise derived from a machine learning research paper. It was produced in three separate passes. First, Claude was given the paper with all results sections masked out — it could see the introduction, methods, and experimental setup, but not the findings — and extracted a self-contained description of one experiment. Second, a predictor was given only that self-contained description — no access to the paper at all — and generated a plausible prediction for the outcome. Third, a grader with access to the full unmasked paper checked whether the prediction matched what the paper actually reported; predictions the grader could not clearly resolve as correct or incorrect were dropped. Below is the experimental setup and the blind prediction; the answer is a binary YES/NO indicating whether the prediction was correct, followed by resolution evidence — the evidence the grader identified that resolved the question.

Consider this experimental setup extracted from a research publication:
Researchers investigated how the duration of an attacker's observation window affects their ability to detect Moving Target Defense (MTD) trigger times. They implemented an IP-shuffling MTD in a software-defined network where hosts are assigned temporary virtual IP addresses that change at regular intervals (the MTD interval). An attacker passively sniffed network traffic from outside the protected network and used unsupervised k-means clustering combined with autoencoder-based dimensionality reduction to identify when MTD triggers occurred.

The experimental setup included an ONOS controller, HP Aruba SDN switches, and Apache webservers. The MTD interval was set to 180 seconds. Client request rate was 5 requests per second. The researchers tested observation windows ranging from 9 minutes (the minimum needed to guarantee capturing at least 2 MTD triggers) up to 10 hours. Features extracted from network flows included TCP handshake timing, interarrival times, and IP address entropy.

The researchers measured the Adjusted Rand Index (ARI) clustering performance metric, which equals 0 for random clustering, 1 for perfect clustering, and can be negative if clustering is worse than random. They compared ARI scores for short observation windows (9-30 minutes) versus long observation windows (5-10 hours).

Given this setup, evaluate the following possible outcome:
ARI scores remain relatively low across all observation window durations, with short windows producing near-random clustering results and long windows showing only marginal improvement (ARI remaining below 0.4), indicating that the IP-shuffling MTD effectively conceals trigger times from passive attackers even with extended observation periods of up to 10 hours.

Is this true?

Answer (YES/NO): NO